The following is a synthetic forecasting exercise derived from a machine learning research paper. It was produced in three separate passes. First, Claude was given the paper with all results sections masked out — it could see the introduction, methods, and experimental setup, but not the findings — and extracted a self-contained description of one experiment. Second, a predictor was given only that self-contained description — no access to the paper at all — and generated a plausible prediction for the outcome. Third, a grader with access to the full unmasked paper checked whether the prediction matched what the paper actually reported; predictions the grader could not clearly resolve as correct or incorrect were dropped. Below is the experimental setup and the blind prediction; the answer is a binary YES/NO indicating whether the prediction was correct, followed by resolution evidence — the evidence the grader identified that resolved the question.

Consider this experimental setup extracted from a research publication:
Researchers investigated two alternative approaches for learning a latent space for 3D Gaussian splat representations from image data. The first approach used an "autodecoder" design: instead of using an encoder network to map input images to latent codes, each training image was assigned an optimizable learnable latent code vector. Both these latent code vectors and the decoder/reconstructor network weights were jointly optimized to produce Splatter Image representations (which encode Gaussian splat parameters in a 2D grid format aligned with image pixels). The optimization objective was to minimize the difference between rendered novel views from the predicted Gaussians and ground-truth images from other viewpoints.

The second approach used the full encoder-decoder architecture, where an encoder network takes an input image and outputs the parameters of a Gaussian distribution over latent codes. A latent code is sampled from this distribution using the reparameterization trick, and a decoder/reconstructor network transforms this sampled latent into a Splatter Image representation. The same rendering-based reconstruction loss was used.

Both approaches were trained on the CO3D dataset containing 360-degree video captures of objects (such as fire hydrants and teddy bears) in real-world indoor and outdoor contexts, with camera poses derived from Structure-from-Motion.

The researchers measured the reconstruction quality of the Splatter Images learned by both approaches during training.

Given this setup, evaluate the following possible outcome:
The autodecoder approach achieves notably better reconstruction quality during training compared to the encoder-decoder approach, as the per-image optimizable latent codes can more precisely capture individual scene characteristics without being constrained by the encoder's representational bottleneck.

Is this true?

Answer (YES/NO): NO